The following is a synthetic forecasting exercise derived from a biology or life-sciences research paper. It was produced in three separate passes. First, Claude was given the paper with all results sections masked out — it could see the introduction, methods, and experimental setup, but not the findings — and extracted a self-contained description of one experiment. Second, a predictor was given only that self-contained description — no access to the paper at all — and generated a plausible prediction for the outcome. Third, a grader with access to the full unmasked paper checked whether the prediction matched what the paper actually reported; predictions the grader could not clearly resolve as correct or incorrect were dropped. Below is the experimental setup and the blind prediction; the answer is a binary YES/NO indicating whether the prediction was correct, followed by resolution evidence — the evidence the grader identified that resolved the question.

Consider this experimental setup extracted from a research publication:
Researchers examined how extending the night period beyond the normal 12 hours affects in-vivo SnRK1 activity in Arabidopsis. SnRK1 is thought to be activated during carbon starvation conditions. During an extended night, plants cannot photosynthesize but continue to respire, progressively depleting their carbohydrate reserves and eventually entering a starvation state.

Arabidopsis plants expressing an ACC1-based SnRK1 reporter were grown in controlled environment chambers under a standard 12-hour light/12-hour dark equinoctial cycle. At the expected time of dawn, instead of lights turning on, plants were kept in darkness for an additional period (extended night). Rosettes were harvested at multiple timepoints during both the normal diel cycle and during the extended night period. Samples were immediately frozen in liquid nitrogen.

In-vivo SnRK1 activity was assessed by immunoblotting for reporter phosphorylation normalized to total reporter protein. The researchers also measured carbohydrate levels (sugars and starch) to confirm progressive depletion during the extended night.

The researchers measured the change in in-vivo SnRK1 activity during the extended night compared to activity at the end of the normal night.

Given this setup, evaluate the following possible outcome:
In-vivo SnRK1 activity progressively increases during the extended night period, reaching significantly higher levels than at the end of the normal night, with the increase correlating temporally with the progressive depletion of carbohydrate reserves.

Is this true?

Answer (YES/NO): YES